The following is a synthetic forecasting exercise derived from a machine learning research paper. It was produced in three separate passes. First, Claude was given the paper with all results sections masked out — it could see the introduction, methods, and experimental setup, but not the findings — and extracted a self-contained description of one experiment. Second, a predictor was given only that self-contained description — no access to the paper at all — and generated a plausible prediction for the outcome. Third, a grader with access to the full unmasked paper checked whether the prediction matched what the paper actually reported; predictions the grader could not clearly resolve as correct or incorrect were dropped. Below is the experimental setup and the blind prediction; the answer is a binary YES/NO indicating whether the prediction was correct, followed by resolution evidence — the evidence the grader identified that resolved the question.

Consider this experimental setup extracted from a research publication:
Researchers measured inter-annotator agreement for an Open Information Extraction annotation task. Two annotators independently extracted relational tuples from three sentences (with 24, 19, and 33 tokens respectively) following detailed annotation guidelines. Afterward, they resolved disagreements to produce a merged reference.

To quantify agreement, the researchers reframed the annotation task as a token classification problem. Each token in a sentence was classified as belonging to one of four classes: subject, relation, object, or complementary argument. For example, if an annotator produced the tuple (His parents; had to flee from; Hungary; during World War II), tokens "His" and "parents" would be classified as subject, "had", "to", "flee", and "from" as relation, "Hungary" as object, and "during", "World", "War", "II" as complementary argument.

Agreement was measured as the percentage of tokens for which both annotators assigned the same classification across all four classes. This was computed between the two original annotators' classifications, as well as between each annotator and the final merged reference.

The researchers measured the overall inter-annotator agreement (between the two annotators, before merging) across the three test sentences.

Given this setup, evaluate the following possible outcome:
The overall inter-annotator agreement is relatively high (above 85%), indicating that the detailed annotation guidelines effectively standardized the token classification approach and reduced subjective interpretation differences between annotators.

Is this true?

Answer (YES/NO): YES